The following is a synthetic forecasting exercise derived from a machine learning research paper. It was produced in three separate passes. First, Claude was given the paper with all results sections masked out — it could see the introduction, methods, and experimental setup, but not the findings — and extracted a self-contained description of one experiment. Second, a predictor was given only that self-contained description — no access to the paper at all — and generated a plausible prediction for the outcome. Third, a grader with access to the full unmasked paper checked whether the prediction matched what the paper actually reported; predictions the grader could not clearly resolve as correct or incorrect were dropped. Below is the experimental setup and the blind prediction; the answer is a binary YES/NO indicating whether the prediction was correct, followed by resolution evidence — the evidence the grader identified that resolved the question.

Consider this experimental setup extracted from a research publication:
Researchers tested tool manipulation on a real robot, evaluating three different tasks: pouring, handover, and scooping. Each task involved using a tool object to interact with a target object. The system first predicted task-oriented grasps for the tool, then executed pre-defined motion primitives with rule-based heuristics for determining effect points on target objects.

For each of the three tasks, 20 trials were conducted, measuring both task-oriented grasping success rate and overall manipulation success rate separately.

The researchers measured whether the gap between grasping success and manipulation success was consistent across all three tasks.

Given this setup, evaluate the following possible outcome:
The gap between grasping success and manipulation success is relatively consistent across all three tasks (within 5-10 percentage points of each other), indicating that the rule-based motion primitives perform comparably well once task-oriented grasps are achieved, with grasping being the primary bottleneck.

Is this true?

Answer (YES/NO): NO